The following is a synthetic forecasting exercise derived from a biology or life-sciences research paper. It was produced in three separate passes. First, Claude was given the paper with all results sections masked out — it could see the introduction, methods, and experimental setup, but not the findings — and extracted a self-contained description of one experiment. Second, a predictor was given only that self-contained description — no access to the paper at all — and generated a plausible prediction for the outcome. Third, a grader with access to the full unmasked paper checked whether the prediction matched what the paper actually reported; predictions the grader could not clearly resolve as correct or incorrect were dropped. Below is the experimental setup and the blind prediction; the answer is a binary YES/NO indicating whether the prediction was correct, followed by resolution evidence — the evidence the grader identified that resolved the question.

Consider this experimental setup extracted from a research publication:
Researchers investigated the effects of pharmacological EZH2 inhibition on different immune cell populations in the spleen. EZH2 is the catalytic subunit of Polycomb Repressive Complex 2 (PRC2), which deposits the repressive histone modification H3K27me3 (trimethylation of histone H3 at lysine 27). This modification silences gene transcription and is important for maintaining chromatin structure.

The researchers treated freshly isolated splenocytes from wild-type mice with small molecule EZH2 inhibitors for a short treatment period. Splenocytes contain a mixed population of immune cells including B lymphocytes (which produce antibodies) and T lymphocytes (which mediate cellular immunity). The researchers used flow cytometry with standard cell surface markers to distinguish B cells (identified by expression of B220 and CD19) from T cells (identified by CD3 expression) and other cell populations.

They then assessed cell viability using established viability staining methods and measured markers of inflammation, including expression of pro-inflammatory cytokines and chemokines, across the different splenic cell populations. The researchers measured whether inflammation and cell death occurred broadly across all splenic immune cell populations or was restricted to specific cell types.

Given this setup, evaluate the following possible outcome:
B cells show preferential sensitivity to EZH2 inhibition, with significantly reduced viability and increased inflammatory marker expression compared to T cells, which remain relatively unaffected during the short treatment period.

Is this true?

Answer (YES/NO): YES